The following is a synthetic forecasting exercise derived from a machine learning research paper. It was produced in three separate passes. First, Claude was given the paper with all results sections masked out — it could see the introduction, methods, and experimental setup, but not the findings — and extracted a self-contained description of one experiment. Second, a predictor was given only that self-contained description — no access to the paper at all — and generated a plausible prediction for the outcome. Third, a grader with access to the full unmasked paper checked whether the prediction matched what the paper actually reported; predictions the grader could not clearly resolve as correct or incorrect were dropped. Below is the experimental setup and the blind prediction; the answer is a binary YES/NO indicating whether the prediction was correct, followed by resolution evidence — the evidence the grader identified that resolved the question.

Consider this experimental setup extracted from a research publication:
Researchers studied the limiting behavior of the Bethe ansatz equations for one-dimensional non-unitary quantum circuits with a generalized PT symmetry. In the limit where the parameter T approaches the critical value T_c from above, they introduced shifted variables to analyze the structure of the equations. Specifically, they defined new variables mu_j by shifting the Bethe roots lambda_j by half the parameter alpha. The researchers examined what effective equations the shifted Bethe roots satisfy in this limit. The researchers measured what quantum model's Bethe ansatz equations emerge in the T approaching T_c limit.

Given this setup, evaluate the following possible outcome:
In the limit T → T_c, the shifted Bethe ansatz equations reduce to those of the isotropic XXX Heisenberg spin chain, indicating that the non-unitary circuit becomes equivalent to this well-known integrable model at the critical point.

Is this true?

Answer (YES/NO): NO